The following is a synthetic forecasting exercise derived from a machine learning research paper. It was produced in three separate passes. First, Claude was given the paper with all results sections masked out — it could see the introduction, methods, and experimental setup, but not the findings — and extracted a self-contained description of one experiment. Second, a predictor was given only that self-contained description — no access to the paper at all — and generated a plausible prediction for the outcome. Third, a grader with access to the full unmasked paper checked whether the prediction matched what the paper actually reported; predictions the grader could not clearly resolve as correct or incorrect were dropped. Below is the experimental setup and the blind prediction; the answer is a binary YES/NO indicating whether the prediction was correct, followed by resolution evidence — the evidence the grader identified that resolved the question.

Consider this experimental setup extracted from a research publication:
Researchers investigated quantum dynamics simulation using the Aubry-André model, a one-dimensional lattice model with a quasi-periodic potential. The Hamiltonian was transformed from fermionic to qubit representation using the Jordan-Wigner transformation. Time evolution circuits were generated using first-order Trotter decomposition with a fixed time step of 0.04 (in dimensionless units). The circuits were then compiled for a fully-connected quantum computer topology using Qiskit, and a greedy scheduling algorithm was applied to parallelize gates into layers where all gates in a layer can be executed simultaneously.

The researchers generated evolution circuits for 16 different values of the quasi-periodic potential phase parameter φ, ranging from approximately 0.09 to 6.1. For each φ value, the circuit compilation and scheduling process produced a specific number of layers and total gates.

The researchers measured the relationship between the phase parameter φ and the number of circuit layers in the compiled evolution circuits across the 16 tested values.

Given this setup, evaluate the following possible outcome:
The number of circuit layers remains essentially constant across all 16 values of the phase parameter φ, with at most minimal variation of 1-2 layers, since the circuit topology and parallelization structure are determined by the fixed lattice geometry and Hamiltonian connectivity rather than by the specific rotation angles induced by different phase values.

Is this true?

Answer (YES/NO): NO